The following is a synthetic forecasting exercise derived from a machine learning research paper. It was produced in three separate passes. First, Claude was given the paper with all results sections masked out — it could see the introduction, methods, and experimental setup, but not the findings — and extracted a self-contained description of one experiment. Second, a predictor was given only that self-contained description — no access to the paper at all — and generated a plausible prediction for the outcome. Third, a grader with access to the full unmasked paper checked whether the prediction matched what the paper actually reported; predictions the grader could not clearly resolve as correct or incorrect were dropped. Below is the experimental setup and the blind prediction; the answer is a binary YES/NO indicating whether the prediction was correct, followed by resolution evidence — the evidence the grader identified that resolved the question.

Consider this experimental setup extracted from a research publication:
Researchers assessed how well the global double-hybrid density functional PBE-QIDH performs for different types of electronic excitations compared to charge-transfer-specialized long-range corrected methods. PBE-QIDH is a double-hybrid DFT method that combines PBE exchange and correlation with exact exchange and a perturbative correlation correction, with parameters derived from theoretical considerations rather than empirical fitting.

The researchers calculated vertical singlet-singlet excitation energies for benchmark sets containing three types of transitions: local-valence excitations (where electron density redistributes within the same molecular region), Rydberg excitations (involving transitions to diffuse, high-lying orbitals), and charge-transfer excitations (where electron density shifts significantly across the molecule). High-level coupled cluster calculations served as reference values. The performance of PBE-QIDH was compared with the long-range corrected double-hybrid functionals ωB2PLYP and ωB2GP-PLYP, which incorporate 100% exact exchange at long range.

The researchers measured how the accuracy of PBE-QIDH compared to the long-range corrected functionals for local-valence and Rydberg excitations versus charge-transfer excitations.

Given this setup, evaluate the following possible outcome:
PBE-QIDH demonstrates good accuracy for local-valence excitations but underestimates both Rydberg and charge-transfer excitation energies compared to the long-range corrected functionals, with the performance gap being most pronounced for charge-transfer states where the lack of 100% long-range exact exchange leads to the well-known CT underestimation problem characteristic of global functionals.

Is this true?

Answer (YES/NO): NO